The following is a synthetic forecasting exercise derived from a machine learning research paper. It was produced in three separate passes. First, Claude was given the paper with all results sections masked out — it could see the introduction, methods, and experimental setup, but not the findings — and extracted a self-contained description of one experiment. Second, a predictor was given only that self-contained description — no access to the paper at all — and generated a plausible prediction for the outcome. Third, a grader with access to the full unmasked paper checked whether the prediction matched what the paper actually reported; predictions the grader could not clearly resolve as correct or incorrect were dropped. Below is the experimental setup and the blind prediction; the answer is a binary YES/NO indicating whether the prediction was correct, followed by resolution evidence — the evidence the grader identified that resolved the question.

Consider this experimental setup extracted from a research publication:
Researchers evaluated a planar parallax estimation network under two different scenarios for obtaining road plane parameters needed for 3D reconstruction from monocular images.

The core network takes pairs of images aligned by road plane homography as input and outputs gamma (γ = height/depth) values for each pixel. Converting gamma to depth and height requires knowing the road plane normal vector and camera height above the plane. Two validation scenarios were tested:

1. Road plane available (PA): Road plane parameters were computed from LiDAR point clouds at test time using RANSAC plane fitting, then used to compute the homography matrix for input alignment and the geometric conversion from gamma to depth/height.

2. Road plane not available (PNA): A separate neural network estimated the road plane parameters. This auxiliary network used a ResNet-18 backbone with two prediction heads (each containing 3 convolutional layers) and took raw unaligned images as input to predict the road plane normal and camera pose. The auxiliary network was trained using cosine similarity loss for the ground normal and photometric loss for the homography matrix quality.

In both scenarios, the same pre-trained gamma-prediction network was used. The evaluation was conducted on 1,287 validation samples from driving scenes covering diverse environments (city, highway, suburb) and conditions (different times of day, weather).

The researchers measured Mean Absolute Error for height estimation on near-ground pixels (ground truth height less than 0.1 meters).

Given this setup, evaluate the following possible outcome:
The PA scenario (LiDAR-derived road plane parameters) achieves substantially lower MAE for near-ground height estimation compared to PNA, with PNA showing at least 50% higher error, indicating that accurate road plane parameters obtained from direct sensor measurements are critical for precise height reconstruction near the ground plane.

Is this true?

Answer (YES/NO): NO